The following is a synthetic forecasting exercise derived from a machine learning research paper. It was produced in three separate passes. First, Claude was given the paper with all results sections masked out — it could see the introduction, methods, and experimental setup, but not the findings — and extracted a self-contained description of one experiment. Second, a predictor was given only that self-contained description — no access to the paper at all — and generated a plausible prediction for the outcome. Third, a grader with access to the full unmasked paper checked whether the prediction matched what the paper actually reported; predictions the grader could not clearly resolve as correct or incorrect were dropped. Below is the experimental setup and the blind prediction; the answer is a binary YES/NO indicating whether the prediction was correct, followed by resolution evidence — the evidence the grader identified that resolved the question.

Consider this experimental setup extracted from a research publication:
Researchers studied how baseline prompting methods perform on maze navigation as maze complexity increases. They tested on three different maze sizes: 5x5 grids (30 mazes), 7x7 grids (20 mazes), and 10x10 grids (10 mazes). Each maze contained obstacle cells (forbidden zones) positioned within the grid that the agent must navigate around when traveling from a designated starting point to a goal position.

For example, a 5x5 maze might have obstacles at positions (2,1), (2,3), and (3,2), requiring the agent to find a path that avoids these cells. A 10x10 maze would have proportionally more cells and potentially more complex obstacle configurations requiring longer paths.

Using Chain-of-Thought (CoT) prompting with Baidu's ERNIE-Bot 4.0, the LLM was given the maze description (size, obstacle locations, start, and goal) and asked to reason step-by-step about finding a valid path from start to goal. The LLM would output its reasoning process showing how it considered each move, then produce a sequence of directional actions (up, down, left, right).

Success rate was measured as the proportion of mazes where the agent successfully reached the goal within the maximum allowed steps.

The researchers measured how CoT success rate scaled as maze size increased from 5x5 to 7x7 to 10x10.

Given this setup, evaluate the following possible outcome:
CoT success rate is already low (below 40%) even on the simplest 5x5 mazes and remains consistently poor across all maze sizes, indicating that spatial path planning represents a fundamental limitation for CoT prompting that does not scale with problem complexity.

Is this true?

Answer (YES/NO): YES